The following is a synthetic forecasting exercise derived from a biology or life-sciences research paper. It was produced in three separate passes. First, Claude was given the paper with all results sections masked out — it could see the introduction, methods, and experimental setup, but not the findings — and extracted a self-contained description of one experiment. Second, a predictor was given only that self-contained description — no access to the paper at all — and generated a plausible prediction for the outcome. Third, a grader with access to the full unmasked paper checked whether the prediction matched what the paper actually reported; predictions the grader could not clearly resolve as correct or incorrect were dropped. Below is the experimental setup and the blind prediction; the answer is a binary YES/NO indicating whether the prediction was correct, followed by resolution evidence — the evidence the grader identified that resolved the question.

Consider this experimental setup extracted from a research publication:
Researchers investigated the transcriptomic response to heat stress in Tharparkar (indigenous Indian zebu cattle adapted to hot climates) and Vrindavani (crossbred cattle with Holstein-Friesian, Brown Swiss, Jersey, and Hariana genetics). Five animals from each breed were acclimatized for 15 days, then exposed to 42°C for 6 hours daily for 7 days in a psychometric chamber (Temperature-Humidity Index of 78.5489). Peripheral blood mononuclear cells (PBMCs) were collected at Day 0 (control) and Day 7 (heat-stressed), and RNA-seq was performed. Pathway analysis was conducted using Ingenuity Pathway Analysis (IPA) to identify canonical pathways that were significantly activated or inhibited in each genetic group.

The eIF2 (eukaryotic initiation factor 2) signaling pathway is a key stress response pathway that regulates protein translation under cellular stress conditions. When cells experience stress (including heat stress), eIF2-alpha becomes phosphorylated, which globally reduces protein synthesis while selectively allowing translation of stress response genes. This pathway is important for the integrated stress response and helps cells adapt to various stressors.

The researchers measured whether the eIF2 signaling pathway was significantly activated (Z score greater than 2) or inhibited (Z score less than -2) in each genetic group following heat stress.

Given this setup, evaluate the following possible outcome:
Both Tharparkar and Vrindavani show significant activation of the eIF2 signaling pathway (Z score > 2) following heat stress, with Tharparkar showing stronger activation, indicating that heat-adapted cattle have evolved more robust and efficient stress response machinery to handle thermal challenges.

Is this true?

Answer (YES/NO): NO